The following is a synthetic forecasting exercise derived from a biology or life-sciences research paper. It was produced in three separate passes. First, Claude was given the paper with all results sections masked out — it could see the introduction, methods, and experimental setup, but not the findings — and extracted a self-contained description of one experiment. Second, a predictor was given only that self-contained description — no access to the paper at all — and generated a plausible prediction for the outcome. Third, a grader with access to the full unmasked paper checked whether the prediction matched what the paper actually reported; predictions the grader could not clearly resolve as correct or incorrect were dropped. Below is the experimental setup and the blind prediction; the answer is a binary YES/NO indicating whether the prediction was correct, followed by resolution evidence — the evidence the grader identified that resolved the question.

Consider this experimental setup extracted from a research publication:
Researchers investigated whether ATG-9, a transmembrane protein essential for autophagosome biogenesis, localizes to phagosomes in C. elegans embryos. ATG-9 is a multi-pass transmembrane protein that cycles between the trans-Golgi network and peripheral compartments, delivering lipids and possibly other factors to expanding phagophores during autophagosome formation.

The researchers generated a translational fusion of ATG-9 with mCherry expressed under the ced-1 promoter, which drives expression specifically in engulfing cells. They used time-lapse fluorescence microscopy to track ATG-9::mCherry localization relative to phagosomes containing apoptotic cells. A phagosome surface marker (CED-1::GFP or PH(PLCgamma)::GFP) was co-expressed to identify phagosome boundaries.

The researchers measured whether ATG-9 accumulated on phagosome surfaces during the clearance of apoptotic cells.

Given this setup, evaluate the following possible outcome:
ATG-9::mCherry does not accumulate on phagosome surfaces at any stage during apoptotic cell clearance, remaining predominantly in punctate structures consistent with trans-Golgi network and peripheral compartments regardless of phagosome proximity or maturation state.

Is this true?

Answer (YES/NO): NO